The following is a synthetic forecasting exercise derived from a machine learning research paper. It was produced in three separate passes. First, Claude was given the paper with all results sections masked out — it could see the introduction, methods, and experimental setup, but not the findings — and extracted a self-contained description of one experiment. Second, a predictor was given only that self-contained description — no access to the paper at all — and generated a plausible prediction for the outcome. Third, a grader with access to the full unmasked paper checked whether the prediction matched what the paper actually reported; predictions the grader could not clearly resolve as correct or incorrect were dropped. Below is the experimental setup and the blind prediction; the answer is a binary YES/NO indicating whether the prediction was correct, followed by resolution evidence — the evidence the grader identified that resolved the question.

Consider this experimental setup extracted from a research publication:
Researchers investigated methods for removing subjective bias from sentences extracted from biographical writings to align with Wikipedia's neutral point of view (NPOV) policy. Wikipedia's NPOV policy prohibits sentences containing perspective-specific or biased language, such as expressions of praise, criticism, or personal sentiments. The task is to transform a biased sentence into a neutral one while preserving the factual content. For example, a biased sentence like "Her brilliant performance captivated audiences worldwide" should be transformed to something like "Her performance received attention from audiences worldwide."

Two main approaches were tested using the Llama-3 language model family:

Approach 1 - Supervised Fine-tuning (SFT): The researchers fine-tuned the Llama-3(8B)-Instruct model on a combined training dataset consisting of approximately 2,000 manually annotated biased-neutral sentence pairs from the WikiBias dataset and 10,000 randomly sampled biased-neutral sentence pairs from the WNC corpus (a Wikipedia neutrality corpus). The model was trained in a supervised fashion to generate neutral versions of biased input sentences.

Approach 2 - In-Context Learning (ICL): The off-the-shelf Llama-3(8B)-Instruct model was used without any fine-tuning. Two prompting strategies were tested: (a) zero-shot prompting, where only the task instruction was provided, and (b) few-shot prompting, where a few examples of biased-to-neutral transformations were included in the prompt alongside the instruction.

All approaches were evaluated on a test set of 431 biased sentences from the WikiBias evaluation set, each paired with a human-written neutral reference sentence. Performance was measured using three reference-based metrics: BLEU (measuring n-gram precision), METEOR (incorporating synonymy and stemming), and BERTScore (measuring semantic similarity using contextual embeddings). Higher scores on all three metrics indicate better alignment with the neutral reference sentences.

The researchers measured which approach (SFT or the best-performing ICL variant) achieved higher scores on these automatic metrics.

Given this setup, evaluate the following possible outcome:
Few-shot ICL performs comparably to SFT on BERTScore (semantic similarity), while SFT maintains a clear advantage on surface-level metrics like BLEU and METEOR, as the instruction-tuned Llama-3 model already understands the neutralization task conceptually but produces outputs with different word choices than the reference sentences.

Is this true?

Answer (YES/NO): NO